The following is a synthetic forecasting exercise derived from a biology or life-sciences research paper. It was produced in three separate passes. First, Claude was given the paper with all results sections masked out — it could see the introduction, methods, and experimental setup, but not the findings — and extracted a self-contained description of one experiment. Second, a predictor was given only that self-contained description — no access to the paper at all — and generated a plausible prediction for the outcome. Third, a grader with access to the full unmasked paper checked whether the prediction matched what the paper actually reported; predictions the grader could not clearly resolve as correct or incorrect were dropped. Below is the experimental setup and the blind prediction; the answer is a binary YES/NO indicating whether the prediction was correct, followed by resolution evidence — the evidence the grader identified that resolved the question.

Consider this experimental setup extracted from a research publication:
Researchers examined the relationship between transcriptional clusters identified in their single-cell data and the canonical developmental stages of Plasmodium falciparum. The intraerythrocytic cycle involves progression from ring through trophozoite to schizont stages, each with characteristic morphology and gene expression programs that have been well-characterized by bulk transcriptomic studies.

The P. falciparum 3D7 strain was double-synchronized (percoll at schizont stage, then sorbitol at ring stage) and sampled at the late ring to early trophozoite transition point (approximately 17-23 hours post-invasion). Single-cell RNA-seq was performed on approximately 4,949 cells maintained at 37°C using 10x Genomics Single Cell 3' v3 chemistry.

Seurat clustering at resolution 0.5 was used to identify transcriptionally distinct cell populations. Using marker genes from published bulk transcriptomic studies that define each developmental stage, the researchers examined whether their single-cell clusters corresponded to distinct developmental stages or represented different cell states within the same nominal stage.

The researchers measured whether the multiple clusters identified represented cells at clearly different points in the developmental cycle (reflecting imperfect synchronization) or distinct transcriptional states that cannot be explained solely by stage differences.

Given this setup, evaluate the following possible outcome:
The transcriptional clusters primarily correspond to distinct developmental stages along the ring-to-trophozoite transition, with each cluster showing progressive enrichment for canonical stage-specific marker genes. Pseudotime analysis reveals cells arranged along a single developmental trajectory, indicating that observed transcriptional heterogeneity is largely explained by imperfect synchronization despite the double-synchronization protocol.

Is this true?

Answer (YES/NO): NO